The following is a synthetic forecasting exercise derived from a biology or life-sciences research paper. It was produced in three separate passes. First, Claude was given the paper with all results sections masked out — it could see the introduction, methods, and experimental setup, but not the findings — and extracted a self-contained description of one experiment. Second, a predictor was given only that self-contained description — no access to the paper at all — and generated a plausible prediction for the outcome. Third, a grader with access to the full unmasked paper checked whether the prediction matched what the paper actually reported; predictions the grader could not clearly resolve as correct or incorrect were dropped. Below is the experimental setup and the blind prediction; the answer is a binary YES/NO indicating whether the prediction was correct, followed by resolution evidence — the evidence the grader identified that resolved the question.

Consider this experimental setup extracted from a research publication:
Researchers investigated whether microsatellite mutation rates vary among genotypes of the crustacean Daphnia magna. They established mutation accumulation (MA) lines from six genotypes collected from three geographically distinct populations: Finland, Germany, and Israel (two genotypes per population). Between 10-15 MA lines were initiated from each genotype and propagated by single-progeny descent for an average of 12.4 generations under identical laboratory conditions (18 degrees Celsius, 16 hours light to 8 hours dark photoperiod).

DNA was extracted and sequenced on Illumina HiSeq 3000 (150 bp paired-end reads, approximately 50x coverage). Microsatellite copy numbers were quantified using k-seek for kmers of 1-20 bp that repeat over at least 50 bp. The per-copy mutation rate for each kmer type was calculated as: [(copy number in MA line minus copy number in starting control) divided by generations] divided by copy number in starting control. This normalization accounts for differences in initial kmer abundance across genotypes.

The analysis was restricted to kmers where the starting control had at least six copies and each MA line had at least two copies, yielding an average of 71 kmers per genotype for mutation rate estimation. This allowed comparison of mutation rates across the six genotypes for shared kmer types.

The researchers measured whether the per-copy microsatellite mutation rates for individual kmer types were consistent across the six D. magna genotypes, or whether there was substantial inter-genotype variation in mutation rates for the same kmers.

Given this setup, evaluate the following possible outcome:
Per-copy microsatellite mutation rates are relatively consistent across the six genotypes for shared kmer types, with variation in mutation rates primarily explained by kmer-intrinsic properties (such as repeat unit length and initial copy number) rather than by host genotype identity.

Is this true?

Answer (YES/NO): NO